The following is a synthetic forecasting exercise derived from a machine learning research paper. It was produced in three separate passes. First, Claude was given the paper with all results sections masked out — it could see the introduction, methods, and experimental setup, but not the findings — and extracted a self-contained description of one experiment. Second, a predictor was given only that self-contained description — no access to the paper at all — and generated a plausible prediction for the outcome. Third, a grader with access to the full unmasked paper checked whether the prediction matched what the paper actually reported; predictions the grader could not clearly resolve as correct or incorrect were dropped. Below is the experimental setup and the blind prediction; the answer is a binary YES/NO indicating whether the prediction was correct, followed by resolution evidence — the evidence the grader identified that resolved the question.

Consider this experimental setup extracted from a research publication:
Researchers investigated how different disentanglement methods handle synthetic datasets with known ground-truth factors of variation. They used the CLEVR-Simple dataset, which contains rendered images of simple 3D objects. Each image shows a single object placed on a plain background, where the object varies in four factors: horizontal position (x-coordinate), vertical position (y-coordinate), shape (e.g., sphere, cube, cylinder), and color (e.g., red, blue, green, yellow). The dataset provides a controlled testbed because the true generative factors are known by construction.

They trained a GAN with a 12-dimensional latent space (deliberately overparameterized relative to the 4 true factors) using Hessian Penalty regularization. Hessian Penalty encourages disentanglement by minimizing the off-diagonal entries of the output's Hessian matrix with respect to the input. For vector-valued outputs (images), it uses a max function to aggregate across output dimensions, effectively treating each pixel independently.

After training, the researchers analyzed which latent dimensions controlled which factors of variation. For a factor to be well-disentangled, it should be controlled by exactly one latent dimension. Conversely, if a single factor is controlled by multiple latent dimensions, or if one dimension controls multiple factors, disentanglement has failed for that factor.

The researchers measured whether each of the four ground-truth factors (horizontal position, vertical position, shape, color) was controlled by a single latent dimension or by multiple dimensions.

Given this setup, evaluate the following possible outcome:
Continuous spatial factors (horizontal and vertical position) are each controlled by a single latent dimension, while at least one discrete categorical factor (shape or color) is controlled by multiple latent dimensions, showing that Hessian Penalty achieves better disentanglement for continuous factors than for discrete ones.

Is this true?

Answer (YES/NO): NO